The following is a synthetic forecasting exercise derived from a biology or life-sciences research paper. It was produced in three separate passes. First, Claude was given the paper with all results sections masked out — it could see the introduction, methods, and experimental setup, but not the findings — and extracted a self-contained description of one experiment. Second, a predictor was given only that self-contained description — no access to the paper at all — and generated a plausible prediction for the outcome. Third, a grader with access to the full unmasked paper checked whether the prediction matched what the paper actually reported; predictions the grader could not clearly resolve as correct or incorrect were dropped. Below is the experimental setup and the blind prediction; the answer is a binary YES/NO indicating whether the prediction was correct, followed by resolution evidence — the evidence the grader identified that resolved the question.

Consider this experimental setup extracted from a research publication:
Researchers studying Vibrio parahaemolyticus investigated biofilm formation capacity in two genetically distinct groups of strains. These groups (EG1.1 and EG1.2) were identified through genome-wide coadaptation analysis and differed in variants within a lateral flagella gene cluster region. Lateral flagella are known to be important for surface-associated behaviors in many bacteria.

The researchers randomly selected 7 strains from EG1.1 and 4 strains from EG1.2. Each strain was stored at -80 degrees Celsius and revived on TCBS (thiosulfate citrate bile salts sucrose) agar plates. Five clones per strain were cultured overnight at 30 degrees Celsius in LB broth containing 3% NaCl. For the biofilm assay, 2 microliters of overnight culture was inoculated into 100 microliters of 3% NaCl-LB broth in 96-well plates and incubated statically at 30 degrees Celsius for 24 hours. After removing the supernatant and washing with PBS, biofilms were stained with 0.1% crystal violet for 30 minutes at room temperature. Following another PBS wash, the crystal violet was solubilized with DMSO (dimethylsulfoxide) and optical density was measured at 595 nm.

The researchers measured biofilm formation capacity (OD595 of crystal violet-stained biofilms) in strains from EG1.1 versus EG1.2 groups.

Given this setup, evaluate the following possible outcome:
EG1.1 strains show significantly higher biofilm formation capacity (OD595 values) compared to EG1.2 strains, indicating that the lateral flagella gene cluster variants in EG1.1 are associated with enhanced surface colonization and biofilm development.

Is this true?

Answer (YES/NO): NO